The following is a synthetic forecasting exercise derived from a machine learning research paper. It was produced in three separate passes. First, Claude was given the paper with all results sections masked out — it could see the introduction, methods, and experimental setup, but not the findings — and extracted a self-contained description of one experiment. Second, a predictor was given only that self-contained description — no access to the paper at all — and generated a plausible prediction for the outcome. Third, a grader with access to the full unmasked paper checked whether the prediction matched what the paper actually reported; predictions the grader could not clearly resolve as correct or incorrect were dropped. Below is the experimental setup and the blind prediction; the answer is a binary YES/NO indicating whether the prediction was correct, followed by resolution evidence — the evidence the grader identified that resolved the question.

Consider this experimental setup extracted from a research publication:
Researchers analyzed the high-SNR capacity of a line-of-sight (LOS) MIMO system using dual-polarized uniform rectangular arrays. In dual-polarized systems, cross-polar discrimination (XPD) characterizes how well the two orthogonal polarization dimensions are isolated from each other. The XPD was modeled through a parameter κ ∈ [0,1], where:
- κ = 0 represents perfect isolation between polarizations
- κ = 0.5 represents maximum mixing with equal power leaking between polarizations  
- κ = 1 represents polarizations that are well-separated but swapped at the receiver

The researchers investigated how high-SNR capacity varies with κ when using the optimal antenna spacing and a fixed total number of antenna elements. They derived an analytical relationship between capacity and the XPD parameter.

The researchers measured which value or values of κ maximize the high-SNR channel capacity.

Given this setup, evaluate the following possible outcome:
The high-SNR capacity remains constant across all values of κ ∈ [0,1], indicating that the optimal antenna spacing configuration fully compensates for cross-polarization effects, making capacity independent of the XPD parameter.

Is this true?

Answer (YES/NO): NO